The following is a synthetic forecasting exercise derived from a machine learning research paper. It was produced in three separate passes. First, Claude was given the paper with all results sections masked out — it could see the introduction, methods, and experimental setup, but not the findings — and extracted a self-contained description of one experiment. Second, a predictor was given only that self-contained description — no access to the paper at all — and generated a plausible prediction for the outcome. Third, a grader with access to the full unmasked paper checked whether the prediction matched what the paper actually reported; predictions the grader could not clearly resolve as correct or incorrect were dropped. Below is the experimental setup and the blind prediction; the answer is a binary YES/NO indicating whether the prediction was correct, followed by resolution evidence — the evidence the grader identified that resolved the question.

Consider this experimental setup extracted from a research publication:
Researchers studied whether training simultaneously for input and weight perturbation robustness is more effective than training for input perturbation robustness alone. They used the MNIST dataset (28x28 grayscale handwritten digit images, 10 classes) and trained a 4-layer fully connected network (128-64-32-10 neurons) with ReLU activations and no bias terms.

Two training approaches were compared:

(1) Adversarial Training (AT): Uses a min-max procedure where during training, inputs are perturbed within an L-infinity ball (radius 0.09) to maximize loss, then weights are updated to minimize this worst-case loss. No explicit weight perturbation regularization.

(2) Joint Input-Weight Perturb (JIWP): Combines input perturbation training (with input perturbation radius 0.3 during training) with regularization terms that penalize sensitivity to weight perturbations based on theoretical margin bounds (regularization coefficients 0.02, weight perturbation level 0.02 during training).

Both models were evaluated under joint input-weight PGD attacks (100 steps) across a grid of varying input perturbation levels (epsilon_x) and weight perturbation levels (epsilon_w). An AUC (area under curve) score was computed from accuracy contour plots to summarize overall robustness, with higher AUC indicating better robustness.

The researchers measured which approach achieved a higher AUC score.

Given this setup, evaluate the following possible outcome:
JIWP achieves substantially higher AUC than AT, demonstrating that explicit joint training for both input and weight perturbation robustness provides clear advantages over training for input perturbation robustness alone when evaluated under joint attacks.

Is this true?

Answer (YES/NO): NO